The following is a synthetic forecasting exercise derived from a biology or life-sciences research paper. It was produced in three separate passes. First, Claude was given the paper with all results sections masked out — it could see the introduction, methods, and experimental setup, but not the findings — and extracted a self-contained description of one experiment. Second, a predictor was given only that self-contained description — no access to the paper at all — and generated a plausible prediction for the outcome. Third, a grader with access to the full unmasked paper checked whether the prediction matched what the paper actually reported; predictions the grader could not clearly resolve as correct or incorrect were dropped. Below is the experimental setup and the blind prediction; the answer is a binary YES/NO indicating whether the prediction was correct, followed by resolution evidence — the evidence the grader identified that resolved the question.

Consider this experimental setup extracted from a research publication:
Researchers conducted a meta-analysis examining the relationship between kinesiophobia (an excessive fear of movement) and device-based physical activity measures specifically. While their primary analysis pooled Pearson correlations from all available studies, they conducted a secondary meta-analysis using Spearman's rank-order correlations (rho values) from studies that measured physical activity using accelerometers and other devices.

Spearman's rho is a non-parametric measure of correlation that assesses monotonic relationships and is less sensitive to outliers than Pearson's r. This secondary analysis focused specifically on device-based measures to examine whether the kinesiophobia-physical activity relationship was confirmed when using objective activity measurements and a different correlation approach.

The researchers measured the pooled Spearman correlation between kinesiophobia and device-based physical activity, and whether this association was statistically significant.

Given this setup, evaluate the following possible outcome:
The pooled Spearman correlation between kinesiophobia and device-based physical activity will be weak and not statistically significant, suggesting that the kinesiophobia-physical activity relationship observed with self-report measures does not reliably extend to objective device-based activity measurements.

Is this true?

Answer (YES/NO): YES